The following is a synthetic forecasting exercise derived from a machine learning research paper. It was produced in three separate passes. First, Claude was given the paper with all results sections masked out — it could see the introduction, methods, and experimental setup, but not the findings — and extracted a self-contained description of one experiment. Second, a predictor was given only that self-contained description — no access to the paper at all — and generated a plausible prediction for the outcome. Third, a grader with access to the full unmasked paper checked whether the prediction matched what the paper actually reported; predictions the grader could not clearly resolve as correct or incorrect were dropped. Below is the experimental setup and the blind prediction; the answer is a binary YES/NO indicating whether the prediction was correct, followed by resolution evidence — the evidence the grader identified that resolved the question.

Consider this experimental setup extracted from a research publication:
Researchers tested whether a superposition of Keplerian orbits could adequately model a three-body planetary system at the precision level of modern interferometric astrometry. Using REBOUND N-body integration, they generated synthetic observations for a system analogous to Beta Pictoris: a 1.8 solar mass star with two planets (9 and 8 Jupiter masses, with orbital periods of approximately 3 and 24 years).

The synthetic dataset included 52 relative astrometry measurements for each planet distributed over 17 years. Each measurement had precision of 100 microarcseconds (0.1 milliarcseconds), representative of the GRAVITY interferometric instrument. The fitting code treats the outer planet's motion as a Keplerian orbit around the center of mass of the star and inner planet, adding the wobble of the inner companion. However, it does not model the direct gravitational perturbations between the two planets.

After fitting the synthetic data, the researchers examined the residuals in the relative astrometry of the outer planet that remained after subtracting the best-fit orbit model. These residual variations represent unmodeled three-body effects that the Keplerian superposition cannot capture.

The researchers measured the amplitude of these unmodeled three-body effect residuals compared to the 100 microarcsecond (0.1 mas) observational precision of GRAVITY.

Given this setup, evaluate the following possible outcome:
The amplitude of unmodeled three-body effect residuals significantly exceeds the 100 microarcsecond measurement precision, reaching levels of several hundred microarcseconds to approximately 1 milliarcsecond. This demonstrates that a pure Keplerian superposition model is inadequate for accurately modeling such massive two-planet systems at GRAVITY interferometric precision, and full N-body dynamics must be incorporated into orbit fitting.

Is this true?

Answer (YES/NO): NO